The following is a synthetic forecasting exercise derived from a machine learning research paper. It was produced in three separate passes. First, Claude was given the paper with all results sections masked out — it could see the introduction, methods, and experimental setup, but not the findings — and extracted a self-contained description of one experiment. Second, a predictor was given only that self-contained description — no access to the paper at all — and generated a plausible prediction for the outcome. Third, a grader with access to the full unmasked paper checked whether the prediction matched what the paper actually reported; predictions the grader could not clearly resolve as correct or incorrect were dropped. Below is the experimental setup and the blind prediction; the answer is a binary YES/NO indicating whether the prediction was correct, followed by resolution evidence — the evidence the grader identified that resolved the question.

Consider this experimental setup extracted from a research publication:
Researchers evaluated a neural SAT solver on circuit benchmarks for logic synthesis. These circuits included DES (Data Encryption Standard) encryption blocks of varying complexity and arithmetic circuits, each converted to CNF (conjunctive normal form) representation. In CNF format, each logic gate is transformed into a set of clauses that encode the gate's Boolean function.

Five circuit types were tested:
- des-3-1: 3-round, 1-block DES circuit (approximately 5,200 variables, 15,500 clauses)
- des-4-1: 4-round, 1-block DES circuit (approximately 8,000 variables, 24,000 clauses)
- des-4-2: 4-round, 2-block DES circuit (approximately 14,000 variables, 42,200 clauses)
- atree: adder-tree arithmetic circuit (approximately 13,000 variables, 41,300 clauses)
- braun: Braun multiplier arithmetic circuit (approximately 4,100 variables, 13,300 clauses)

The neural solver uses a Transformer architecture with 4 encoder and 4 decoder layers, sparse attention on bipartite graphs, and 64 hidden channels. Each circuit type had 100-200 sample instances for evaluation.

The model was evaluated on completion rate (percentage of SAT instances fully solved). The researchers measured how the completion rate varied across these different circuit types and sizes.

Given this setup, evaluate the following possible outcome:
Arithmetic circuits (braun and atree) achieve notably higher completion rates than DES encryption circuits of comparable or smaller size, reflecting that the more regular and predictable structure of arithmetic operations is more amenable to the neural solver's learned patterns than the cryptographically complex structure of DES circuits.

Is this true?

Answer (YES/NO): NO